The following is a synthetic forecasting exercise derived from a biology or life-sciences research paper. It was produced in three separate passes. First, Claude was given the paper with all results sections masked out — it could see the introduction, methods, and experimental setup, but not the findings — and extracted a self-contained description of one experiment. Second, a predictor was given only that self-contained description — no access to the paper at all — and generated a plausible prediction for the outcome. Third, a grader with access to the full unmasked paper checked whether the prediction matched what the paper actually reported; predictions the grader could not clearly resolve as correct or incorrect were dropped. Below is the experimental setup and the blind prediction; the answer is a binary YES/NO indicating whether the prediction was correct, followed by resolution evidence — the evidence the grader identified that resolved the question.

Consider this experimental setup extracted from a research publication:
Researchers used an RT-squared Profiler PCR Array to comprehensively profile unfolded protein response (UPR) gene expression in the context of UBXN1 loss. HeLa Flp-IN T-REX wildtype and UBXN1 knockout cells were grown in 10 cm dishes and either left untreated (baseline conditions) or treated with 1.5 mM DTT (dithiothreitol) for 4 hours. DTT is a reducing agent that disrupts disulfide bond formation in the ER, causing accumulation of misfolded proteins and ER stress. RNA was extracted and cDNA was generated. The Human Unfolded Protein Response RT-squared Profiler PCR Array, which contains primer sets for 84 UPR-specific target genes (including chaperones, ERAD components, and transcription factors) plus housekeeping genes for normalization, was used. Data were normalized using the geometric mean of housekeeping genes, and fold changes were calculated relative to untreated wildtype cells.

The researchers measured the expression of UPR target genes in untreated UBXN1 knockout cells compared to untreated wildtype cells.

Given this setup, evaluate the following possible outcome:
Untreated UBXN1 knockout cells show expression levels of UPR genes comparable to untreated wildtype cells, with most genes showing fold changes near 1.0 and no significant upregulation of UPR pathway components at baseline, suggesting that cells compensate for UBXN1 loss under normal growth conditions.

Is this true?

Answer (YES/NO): NO